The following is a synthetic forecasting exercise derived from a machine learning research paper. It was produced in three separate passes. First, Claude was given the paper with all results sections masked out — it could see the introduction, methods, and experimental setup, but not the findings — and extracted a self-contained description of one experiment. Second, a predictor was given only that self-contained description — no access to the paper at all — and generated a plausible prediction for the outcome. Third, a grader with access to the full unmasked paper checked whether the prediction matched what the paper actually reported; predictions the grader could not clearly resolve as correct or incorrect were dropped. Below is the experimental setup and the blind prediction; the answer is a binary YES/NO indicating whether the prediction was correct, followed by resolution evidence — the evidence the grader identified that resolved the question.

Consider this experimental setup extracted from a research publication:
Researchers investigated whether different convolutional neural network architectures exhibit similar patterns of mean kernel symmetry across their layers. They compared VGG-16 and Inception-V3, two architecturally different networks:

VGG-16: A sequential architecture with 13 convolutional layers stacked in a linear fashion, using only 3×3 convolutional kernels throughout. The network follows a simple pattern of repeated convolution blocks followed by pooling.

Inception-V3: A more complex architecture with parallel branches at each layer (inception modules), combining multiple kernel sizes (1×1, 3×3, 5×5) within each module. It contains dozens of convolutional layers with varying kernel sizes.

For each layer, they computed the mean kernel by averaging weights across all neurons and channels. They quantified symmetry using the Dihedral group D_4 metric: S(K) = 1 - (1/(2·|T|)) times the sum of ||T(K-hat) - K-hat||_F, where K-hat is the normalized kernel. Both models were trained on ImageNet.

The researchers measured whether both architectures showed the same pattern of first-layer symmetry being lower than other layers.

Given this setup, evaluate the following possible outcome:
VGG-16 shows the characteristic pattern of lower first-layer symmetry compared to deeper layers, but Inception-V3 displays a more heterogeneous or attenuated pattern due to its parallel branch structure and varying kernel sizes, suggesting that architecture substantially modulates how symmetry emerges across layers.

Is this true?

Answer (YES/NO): NO